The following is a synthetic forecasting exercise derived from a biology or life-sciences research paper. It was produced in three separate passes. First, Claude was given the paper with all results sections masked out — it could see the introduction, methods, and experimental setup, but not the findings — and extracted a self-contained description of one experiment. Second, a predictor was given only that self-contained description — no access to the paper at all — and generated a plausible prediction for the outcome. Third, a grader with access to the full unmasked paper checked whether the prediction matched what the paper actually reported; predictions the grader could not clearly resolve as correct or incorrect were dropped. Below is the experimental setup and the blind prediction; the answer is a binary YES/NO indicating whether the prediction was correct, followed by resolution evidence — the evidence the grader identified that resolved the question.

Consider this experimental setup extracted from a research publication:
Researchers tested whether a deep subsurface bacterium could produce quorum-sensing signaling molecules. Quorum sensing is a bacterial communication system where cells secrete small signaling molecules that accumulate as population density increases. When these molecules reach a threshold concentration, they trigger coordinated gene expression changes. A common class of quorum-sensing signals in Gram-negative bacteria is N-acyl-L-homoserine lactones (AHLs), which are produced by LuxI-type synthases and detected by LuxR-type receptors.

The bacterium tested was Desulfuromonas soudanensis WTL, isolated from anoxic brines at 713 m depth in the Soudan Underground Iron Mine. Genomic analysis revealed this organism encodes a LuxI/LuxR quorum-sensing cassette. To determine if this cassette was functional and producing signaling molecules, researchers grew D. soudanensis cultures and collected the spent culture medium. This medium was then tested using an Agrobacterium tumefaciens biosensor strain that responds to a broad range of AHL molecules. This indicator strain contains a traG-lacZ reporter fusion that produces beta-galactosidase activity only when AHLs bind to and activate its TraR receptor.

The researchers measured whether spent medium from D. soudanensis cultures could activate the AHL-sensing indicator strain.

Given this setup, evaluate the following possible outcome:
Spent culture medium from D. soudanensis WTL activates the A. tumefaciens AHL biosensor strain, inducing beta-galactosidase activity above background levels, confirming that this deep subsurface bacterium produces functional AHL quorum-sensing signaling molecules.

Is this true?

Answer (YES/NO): YES